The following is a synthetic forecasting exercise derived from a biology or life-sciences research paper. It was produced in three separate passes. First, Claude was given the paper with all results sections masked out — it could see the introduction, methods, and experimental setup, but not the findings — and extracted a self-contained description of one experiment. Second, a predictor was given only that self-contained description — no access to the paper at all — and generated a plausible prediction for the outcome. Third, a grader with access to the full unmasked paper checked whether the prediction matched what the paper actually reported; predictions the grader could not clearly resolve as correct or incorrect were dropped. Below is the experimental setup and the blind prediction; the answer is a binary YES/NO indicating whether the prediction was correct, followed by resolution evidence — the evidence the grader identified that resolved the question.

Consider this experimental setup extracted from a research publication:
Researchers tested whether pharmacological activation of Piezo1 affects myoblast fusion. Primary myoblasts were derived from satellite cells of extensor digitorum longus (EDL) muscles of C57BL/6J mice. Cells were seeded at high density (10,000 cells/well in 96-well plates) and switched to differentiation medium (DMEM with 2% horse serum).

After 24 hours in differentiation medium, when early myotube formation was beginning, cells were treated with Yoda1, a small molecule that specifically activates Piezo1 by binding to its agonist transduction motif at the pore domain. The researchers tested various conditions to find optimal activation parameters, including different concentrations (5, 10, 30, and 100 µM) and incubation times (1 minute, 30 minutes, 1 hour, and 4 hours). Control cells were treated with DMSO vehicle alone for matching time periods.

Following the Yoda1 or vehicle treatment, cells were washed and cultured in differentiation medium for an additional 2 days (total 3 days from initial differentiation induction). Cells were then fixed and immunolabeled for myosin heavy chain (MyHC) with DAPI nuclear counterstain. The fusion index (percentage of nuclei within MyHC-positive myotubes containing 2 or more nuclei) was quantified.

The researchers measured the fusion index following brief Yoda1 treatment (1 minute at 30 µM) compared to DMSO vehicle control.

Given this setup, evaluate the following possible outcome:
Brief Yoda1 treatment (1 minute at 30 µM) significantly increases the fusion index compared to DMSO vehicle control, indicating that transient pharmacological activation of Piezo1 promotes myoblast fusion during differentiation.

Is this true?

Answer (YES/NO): YES